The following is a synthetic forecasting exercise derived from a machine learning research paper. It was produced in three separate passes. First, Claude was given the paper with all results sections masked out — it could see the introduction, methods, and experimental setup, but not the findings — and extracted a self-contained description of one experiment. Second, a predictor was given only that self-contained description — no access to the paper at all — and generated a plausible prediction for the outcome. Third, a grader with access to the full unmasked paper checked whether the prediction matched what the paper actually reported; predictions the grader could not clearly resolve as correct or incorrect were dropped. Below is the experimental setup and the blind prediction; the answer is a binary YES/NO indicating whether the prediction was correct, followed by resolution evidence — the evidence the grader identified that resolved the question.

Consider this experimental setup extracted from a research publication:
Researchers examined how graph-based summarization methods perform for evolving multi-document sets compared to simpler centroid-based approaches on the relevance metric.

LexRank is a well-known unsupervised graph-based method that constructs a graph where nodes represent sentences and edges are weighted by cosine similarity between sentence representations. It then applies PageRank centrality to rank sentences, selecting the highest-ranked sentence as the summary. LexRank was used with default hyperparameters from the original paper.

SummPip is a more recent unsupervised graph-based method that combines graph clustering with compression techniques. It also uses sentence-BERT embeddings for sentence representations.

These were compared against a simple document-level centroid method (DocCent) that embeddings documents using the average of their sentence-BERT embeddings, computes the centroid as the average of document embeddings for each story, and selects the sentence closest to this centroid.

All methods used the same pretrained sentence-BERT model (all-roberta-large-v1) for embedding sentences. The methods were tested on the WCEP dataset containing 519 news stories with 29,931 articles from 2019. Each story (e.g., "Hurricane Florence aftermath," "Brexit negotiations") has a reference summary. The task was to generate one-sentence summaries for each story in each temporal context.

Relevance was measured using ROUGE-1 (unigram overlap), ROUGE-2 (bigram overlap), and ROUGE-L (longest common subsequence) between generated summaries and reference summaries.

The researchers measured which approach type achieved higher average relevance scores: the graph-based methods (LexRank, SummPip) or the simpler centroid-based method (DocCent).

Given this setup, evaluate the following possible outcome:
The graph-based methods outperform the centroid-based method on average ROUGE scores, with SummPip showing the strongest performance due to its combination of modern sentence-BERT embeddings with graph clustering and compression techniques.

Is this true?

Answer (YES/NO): NO